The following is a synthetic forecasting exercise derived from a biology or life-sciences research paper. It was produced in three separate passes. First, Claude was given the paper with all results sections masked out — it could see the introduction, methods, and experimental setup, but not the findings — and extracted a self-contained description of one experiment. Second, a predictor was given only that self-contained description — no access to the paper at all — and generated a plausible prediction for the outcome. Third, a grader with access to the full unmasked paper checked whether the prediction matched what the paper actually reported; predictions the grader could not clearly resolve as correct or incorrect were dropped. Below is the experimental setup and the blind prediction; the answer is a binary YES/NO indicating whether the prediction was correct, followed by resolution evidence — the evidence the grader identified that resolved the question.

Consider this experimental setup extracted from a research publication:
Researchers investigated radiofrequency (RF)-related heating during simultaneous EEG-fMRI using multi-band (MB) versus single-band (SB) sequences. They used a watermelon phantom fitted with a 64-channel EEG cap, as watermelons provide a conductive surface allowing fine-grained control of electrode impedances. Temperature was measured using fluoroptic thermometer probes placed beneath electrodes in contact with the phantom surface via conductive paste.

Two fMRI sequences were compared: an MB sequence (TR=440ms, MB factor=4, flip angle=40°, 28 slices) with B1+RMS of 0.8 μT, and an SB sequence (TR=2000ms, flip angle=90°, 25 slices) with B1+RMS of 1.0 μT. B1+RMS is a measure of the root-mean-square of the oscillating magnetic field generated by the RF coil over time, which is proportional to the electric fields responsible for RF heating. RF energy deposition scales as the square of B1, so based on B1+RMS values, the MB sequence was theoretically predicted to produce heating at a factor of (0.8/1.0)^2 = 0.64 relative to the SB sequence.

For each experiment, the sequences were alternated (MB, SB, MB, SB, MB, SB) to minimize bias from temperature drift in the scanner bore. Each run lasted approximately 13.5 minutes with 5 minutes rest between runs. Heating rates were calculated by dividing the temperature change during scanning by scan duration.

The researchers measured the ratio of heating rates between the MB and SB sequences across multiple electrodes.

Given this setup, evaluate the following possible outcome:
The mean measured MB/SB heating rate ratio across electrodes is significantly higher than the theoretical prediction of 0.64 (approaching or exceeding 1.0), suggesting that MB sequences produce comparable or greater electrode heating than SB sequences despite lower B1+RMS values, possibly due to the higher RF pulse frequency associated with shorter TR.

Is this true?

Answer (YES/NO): NO